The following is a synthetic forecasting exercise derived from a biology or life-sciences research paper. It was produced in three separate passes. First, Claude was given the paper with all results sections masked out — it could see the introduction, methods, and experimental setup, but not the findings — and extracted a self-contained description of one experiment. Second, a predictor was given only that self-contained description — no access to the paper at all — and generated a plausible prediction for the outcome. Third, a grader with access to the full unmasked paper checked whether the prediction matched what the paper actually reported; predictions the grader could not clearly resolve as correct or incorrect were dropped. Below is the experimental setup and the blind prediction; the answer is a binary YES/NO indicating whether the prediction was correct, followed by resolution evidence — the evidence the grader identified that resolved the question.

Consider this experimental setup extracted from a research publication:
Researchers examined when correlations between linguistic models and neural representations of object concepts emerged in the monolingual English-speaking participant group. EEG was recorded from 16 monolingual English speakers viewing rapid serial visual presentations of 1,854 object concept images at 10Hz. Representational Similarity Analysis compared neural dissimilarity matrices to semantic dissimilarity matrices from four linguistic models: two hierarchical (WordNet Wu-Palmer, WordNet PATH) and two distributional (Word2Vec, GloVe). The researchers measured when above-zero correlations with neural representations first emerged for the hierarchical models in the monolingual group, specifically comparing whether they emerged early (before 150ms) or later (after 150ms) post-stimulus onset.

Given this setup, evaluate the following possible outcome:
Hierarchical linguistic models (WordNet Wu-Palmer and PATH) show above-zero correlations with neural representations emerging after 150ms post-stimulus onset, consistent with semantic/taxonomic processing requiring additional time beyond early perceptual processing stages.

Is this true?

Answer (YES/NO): YES